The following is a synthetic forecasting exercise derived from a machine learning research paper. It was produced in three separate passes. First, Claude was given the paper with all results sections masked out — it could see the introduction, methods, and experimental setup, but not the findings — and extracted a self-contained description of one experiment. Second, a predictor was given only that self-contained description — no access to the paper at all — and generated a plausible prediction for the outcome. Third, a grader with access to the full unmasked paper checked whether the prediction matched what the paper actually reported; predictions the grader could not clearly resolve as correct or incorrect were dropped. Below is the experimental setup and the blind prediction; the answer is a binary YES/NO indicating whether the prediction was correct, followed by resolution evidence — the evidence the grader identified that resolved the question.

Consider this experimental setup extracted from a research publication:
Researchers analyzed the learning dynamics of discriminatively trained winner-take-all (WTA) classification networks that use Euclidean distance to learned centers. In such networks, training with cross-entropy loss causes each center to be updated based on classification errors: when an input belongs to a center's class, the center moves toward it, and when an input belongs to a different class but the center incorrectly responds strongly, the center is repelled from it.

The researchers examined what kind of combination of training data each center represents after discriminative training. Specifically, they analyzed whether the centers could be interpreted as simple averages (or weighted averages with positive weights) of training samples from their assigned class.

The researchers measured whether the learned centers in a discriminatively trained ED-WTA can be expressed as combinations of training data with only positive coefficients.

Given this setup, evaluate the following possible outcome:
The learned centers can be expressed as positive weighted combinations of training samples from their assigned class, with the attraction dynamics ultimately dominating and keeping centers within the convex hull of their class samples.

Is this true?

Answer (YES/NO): NO